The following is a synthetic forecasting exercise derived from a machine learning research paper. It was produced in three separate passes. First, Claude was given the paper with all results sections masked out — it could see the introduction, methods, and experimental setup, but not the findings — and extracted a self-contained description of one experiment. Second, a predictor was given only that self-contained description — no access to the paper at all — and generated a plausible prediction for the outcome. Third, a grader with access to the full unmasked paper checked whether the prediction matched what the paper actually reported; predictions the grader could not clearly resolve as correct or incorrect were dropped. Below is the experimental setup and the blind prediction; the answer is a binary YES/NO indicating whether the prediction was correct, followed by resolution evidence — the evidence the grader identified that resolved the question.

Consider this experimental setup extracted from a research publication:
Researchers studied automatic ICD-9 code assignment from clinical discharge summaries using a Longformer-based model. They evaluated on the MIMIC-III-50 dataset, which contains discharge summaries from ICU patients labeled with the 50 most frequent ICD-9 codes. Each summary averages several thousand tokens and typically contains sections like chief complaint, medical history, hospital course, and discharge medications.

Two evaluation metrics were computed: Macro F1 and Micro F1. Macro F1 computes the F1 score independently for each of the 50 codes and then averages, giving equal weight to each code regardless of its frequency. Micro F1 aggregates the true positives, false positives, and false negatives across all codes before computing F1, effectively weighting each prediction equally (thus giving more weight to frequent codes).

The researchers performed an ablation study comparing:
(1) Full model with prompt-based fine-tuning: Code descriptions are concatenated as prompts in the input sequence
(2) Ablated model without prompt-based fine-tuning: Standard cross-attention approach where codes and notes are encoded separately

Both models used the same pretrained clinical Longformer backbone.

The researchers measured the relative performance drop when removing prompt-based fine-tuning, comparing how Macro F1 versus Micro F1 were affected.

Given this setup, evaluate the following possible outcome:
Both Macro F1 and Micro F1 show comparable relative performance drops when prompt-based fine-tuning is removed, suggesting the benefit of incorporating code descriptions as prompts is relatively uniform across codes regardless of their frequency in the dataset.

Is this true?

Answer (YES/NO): NO